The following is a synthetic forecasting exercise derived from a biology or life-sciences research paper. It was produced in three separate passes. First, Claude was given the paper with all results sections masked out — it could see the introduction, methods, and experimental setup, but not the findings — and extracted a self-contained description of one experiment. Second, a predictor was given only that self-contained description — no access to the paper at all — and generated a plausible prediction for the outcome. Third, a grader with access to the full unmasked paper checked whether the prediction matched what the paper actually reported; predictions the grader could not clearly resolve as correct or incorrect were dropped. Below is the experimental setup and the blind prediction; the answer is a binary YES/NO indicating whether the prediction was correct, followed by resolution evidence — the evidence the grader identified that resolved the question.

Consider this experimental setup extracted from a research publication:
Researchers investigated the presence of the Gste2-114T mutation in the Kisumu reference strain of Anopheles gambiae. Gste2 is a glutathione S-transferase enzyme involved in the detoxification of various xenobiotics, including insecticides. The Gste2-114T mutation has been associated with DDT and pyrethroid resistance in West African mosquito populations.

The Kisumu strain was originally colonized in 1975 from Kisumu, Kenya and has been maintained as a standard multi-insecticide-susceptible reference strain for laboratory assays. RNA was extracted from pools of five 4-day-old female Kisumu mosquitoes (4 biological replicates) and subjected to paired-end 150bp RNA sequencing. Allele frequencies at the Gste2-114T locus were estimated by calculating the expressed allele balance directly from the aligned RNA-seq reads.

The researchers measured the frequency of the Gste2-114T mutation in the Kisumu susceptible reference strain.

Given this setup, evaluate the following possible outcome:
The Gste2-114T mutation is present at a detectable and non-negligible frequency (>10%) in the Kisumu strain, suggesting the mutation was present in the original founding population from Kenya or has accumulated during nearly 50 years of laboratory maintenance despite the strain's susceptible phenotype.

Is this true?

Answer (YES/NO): YES